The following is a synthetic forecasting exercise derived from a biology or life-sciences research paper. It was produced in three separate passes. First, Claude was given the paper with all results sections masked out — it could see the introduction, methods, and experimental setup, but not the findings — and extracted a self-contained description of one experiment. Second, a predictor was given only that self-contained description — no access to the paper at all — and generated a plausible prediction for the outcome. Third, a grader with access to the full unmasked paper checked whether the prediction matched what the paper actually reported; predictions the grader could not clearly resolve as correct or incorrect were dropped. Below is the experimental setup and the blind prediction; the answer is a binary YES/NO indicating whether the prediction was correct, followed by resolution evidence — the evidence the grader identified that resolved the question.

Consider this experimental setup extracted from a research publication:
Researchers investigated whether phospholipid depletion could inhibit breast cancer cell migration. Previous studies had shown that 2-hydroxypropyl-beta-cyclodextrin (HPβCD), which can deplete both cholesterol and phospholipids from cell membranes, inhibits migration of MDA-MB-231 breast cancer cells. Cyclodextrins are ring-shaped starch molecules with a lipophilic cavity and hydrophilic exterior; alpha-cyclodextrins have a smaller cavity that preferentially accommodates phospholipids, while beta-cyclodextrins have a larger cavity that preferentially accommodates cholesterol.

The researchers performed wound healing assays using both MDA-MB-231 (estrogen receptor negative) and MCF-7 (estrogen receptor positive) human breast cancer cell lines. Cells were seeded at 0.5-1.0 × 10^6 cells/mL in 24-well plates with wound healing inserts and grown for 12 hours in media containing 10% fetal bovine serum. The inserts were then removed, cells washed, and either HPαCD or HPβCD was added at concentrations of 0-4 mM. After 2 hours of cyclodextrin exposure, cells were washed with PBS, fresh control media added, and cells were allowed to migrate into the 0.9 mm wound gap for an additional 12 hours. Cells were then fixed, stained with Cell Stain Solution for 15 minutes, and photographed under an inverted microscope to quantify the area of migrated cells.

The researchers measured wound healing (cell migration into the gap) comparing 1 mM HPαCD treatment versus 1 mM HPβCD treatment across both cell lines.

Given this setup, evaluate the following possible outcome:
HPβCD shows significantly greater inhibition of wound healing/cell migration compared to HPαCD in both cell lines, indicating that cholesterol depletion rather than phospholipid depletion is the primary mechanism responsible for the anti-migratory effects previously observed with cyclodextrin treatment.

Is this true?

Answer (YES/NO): NO